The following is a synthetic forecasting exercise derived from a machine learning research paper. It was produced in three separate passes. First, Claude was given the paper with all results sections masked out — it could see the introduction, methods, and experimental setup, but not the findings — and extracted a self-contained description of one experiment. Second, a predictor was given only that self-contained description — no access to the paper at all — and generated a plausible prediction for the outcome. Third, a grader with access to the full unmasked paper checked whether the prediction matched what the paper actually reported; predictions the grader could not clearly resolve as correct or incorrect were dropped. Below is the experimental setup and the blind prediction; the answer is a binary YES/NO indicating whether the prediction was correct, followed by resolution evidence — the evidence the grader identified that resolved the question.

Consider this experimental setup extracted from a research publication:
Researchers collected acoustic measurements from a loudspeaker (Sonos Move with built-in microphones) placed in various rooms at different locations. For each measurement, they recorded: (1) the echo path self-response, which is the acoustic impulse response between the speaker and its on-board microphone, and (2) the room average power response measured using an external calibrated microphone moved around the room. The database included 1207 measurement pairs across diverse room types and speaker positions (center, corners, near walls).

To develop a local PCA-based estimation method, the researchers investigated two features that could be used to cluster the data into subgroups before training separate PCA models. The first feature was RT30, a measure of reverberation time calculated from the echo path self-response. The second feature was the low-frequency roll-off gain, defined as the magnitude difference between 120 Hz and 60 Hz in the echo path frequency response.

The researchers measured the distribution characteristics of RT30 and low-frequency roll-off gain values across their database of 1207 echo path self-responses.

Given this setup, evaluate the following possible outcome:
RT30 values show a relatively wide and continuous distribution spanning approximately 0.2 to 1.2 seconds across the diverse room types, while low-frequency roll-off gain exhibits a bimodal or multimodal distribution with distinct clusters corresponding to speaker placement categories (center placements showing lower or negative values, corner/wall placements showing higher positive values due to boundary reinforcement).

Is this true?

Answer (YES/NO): NO